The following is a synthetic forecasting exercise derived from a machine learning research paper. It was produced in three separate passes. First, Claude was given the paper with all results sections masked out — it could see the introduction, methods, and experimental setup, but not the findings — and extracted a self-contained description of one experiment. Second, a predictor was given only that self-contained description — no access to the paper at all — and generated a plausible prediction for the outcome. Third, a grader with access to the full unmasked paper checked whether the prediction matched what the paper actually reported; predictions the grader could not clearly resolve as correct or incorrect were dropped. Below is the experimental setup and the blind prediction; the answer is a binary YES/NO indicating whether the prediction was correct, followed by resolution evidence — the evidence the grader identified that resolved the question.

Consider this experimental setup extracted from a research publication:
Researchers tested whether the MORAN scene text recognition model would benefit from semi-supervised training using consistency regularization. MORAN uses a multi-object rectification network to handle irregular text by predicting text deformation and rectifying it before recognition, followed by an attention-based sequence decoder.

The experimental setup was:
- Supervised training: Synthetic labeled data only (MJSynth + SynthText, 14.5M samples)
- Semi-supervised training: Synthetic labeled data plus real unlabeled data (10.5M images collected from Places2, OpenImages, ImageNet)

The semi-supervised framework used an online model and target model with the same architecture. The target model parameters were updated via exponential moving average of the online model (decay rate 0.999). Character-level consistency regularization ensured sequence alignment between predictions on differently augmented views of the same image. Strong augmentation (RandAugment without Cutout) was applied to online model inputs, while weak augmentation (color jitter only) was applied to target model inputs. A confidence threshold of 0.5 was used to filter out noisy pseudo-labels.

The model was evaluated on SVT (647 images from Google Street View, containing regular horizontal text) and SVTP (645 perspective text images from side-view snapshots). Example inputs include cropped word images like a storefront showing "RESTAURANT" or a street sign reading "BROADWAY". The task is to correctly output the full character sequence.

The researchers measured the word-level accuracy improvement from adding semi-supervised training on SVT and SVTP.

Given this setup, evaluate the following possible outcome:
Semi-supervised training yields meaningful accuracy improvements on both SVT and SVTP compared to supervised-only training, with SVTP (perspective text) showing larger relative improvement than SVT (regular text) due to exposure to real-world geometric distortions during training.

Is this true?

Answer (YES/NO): NO